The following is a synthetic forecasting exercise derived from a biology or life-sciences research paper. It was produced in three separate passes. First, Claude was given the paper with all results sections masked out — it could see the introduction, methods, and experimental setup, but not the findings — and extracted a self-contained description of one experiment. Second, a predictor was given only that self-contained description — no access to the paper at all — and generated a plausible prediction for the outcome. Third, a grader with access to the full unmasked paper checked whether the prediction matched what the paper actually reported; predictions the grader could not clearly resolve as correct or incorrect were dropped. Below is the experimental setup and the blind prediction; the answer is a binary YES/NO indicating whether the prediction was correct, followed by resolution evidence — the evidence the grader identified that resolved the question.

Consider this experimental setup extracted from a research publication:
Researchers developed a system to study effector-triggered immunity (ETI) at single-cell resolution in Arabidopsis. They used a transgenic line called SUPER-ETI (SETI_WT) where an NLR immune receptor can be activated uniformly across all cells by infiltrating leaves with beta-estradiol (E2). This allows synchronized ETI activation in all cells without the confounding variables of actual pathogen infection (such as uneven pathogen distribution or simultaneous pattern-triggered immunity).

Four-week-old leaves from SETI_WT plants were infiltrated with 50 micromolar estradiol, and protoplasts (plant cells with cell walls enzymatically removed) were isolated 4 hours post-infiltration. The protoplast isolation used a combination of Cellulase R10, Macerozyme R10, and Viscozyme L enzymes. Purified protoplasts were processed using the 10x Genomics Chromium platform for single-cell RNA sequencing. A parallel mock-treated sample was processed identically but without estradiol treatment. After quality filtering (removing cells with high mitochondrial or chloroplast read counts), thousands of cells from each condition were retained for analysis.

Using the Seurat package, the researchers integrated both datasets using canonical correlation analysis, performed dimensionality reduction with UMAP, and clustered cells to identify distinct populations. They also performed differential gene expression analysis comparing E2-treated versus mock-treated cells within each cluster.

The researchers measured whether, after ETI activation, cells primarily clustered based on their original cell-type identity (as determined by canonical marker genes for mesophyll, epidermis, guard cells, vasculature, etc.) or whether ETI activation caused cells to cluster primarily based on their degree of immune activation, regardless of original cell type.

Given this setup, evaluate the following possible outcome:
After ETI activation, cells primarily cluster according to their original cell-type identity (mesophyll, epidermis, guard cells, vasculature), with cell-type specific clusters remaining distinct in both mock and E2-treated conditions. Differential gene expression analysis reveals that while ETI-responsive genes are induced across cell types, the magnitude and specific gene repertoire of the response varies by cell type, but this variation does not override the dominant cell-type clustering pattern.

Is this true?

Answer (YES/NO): YES